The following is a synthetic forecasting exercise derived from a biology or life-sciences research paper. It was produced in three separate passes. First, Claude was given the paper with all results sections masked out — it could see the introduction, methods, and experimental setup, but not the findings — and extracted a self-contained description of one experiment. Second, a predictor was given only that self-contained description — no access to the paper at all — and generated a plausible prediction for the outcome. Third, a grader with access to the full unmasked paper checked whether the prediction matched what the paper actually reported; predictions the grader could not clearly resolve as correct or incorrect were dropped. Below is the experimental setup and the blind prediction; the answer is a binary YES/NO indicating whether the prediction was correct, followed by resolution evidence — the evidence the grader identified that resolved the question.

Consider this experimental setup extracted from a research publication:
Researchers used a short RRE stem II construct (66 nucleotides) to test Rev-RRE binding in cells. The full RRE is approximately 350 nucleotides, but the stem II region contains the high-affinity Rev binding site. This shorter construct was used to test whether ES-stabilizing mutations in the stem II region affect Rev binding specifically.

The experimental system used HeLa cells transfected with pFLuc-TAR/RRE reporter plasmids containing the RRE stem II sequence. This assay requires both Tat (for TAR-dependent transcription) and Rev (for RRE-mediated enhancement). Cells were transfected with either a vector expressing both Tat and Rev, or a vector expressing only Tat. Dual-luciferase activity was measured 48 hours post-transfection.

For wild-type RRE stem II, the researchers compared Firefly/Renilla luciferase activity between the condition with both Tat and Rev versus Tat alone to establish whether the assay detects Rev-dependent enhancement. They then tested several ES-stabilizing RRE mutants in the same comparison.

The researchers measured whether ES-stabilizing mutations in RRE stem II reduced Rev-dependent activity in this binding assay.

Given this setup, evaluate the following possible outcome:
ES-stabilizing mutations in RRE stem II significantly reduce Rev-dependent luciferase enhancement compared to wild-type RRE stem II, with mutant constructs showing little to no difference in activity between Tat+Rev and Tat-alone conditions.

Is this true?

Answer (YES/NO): NO